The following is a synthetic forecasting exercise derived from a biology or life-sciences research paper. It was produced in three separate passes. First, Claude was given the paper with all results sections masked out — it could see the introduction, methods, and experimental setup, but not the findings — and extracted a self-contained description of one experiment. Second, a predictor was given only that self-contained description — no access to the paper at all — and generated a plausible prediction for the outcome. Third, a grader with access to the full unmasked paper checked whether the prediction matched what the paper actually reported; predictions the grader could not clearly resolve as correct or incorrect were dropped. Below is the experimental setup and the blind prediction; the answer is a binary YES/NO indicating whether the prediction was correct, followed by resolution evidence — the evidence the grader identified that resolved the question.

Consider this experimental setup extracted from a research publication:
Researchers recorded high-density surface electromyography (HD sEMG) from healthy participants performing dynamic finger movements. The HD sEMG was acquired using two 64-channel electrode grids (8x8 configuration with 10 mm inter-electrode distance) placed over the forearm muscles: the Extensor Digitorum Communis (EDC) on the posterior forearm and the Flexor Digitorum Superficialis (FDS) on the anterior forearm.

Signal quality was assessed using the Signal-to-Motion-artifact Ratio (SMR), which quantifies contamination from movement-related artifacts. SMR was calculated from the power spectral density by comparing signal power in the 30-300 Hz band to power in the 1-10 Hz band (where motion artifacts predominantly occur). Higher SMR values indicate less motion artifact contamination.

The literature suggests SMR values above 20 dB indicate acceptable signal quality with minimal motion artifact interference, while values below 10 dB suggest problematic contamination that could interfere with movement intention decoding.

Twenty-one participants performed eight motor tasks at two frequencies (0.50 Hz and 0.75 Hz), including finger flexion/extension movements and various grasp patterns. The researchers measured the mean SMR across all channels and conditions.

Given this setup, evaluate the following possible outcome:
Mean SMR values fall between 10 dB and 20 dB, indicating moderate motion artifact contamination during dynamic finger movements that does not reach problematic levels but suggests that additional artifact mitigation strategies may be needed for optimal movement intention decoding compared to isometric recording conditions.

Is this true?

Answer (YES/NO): NO